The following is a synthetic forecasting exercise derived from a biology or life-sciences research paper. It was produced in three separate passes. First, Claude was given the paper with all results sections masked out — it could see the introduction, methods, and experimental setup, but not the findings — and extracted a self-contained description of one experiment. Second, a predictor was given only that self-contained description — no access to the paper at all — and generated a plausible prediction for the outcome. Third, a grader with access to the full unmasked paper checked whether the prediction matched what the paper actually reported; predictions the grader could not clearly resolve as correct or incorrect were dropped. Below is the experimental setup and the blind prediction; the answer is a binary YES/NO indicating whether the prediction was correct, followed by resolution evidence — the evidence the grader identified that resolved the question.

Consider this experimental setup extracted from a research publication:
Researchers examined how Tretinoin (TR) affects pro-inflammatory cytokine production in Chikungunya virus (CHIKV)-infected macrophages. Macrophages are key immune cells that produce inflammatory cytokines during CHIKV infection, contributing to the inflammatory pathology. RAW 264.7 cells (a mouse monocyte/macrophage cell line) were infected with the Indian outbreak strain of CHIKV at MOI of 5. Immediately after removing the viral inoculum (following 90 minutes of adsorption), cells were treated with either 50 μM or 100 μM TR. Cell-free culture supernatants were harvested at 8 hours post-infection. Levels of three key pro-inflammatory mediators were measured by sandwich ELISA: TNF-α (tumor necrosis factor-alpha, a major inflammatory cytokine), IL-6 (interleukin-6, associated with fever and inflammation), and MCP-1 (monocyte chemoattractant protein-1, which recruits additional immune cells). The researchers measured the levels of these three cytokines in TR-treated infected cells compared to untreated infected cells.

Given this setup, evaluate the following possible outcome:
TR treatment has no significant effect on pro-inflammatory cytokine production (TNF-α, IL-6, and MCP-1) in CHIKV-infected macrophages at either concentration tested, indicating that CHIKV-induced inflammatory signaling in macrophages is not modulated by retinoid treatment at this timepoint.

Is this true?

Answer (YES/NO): NO